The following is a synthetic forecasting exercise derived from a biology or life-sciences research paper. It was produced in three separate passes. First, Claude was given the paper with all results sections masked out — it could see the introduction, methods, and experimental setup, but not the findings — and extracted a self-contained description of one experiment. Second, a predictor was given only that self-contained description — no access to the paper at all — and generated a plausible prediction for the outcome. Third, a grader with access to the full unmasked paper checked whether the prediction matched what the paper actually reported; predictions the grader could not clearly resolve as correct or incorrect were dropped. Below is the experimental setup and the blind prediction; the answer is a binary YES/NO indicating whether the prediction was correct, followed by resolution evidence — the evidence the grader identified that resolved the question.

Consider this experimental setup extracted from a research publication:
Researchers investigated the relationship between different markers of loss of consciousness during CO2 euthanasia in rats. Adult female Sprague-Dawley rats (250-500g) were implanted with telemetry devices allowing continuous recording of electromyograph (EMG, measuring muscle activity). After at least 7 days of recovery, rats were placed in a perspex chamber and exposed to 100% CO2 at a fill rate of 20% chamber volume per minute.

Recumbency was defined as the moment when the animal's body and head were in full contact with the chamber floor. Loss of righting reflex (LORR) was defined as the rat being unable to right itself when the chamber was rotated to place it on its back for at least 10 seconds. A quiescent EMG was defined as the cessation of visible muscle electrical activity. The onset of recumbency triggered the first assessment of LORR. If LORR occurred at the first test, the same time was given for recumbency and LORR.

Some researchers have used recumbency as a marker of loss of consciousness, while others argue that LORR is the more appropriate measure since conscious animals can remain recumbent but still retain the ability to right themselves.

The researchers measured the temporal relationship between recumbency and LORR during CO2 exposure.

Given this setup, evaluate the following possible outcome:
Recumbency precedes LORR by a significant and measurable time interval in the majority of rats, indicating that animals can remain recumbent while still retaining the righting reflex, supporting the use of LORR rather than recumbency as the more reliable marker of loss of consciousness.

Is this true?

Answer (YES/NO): NO